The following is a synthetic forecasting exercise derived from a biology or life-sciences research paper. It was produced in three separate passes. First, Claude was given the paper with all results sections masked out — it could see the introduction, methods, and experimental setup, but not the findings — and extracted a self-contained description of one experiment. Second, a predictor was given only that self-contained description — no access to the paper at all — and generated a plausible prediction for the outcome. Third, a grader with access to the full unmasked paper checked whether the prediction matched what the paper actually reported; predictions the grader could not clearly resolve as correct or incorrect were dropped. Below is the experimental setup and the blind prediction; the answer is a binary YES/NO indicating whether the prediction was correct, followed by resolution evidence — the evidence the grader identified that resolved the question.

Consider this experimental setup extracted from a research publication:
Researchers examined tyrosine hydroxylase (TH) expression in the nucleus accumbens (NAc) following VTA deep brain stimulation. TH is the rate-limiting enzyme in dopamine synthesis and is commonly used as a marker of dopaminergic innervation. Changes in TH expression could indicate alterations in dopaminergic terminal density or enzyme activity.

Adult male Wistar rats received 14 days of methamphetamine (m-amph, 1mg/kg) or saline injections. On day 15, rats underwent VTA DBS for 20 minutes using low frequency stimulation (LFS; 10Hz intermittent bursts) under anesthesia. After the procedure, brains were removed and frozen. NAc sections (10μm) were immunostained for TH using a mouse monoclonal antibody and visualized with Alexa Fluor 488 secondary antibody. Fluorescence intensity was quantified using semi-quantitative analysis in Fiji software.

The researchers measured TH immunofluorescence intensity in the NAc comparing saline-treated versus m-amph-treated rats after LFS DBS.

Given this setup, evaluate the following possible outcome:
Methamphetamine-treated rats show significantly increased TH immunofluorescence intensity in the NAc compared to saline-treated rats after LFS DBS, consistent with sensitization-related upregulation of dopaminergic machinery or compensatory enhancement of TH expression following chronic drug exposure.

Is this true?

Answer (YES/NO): NO